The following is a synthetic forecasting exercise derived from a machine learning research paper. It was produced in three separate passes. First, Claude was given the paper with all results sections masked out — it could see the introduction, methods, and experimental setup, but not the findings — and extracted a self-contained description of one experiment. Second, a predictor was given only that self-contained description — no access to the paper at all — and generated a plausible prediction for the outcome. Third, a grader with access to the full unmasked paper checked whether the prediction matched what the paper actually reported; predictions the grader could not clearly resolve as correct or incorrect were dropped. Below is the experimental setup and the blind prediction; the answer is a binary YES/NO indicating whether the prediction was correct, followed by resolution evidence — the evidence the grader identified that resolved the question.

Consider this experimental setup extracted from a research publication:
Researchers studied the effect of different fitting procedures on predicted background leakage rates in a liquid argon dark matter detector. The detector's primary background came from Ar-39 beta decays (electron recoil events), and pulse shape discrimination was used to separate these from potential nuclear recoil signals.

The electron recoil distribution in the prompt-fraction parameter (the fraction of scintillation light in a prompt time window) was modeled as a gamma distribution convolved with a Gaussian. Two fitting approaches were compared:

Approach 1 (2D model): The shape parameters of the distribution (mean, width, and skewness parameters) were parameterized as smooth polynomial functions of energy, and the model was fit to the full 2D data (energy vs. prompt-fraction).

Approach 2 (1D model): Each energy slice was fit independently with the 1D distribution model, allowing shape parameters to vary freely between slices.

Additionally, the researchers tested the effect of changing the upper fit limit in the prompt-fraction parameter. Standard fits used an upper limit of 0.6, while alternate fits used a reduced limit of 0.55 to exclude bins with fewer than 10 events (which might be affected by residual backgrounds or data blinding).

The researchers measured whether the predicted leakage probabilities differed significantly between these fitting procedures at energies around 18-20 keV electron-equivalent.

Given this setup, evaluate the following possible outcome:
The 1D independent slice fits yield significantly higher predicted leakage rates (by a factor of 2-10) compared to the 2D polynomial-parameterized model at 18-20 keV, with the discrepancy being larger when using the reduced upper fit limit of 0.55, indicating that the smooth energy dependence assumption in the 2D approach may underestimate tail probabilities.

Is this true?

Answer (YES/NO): NO